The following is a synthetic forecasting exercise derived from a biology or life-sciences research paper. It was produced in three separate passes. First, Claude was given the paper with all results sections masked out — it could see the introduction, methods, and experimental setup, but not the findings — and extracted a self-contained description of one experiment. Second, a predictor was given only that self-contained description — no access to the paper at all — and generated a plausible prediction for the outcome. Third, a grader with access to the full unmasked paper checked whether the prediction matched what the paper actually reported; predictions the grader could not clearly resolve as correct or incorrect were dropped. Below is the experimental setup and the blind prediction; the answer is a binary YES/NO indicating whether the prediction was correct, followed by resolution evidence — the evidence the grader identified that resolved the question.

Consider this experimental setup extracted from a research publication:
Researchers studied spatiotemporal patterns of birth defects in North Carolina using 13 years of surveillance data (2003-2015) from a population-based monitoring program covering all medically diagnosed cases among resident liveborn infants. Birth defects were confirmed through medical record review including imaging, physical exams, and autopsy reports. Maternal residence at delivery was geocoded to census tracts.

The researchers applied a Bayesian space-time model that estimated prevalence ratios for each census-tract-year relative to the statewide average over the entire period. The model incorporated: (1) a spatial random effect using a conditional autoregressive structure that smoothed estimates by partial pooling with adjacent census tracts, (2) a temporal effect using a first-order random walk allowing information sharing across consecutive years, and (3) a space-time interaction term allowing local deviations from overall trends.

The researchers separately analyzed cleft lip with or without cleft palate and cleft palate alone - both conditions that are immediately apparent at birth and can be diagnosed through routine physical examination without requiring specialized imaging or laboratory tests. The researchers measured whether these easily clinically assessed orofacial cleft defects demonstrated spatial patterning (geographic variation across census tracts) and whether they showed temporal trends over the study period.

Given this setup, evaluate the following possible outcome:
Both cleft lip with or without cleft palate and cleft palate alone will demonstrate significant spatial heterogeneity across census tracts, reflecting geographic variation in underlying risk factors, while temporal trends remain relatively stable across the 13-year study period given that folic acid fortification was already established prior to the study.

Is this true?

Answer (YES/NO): YES